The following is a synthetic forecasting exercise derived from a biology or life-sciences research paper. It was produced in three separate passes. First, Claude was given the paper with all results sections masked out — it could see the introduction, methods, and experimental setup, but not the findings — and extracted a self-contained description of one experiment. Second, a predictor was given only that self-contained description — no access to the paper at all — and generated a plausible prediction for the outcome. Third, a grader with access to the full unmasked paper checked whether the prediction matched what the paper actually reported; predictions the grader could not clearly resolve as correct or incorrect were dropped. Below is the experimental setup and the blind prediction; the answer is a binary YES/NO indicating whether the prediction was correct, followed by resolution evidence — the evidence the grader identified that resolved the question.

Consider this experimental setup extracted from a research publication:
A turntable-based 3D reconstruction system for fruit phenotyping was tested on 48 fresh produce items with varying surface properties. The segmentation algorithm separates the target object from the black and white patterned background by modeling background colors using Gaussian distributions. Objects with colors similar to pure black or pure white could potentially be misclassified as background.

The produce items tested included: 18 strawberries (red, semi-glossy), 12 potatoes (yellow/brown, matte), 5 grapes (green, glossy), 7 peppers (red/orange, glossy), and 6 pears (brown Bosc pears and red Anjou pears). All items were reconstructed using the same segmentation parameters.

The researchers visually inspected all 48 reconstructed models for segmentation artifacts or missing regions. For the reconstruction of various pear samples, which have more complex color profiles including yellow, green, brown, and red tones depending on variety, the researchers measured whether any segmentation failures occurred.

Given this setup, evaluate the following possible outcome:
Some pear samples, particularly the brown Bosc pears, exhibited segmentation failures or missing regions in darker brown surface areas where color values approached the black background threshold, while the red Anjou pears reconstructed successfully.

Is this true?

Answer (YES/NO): NO